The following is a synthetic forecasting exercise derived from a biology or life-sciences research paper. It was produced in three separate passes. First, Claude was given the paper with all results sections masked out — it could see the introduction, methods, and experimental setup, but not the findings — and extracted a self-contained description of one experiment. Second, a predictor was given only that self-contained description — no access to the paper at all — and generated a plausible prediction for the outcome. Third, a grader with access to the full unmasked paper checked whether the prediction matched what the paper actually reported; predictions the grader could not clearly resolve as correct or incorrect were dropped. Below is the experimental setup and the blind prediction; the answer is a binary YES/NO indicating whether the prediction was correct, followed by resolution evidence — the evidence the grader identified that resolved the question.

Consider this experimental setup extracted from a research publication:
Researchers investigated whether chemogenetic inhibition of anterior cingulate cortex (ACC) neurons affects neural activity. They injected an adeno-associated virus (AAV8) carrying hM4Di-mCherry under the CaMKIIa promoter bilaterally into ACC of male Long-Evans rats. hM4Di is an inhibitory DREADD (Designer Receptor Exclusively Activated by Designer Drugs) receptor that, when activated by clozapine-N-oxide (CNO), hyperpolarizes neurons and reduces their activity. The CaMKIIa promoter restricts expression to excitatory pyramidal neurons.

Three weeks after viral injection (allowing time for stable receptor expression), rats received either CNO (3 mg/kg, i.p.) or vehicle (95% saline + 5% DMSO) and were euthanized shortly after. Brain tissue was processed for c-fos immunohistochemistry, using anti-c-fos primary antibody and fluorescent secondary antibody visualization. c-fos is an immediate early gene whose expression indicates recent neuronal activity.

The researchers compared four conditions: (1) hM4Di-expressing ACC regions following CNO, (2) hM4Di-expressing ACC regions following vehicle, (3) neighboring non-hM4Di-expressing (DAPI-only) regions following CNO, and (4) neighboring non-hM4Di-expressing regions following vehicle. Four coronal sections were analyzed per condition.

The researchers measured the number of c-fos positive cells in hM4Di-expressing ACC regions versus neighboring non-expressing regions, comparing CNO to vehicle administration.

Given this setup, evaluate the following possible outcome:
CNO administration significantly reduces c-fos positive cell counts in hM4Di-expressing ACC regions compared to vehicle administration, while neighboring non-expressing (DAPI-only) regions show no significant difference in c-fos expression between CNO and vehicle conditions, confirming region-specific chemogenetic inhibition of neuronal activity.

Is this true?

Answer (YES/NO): YES